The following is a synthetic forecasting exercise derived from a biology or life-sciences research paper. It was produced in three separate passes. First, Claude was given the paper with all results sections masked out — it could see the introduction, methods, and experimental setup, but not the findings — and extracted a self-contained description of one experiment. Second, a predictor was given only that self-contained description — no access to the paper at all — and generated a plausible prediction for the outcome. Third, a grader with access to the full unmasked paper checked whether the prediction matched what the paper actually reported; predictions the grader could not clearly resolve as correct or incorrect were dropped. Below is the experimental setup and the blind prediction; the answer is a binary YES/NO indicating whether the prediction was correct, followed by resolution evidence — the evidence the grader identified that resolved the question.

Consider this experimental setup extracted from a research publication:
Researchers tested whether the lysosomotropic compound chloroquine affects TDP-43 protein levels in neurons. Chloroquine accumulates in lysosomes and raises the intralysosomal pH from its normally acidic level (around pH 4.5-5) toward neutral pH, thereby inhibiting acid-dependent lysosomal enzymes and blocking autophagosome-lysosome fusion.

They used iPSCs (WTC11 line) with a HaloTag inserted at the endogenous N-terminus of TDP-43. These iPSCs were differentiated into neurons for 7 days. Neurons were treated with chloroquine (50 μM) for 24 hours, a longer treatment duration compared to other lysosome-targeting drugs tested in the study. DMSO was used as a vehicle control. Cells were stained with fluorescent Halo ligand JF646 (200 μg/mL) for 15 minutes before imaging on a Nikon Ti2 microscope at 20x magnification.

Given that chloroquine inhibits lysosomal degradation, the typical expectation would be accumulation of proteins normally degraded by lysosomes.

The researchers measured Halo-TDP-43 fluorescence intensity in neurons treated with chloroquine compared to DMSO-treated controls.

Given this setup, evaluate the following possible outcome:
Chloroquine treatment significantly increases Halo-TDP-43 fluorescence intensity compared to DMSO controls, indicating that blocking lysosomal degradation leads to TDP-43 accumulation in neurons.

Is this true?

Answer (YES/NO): NO